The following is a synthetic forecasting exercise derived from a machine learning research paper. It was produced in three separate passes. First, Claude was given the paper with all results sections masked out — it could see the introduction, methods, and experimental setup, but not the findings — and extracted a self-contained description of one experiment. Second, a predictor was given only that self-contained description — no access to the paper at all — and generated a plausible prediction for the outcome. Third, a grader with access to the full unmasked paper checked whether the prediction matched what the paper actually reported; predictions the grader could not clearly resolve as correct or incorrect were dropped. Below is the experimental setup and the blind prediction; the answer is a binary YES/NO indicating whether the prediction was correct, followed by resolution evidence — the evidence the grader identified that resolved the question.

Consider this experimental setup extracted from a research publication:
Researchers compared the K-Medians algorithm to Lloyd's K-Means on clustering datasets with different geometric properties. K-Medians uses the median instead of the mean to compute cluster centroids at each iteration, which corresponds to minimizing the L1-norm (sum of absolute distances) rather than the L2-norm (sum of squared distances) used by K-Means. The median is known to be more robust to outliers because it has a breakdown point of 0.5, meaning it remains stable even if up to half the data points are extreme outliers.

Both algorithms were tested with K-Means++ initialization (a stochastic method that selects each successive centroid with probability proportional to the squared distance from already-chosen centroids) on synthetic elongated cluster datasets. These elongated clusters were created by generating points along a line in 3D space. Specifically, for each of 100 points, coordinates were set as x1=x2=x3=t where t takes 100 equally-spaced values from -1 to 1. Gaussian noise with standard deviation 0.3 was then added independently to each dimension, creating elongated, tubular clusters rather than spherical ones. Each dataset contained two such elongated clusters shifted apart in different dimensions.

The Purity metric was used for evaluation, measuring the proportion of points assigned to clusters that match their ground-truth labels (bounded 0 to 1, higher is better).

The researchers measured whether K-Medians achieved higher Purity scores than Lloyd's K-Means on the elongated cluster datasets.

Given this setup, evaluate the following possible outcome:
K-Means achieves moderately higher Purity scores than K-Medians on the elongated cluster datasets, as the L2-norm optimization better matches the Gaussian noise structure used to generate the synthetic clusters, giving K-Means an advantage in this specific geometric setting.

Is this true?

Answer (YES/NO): NO